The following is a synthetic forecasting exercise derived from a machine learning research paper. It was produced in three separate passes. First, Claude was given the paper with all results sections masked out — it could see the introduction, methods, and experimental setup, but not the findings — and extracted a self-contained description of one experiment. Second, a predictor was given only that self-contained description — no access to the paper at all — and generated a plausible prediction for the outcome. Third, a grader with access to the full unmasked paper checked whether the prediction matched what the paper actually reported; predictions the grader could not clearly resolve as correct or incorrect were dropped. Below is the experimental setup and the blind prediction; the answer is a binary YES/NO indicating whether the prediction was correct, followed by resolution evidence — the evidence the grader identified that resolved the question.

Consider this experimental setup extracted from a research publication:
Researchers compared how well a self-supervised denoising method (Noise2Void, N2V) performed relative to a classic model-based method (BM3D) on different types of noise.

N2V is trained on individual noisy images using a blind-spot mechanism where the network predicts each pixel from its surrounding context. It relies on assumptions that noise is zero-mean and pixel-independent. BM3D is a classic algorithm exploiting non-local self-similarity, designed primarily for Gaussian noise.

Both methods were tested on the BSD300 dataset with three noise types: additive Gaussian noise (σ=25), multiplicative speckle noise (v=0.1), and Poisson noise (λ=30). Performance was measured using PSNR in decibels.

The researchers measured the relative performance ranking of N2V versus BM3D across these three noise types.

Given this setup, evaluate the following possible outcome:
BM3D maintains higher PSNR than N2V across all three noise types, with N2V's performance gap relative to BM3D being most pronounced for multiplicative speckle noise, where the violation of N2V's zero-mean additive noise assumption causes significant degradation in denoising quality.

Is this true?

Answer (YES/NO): NO